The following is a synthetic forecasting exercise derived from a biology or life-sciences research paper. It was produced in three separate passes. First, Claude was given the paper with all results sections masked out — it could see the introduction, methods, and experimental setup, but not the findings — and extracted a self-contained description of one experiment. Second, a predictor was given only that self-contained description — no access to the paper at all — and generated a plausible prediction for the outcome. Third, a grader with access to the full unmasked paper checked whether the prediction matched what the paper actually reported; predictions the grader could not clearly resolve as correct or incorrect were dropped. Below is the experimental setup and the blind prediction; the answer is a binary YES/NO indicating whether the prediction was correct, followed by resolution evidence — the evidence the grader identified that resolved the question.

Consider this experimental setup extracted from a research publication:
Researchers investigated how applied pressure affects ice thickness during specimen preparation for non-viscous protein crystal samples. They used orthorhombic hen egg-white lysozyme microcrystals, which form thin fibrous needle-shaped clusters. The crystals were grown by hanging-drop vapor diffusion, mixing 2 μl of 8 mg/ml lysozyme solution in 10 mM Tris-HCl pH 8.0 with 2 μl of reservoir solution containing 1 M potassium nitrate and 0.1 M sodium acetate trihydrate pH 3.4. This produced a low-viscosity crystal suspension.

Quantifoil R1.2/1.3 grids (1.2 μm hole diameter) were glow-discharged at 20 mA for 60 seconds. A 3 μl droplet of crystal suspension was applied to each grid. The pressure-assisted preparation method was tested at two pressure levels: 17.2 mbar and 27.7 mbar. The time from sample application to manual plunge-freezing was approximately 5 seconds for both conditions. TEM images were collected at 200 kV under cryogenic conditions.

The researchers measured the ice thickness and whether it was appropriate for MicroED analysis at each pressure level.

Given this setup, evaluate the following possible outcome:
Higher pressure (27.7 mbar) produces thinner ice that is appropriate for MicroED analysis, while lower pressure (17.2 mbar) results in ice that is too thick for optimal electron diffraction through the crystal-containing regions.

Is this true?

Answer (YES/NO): YES